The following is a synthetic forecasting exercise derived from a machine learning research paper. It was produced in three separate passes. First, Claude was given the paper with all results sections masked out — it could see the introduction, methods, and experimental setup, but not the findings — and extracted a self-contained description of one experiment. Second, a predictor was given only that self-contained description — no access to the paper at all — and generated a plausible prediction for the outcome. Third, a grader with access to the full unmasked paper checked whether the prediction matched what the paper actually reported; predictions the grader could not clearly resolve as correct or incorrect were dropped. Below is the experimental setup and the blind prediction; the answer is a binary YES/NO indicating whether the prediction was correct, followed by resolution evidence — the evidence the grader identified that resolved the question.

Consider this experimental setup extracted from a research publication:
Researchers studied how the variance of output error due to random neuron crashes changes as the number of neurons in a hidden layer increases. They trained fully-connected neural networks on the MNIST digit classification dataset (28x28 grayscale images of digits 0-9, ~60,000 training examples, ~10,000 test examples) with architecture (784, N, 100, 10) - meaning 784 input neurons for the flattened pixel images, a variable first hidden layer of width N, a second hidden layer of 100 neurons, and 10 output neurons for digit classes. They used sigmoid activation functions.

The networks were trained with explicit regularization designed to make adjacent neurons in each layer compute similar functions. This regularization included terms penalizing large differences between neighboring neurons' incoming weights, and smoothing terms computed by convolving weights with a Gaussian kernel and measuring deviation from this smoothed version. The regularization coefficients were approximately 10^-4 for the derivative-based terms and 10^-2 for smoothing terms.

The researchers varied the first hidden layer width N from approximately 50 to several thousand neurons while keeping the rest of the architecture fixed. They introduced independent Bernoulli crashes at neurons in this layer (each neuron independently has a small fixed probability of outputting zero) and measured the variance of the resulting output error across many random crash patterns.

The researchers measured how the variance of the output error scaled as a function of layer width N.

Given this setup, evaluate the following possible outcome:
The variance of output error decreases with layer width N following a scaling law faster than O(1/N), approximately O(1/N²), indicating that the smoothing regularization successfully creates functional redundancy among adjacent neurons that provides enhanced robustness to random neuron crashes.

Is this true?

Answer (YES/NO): NO